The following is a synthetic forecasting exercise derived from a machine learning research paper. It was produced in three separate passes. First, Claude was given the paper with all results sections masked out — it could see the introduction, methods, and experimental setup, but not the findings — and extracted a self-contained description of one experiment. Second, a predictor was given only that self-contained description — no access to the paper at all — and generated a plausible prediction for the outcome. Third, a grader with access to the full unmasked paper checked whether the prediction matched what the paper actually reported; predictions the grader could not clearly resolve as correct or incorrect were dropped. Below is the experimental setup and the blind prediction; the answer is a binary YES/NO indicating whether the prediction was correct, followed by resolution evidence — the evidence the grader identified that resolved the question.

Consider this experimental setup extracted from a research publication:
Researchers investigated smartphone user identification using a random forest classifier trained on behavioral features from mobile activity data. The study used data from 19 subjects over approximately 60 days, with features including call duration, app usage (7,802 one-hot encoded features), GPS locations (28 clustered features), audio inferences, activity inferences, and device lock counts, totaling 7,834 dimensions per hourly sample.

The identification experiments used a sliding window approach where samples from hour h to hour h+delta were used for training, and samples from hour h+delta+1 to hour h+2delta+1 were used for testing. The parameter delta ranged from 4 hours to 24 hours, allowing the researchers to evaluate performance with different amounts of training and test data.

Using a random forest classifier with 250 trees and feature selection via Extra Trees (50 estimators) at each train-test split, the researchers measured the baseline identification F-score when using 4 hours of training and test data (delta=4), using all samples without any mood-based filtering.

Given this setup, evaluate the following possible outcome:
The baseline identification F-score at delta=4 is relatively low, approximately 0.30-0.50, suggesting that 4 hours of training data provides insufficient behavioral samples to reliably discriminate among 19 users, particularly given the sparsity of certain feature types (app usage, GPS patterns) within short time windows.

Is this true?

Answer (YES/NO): NO